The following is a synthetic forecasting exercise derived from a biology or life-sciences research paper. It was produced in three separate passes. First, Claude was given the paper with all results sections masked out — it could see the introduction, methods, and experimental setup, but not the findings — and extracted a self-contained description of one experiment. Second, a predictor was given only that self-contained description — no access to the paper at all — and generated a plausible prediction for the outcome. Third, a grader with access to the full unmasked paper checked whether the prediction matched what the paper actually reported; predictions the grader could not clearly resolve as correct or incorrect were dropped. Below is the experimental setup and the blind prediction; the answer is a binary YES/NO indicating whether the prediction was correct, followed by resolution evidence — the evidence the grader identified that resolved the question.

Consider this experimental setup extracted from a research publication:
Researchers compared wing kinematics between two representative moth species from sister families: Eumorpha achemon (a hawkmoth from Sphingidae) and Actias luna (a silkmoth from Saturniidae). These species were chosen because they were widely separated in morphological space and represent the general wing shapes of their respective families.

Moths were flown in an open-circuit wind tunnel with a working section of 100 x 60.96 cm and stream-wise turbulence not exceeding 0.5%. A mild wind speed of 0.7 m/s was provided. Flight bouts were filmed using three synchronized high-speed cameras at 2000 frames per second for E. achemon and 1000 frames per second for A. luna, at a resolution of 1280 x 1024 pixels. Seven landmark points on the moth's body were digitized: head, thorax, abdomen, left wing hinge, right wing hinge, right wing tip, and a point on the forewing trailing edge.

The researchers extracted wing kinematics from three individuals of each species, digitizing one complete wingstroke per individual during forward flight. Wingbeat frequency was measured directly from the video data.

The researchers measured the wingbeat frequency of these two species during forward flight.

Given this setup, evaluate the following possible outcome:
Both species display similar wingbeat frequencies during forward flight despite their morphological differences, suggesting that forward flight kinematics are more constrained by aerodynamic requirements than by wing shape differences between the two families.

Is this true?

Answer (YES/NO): NO